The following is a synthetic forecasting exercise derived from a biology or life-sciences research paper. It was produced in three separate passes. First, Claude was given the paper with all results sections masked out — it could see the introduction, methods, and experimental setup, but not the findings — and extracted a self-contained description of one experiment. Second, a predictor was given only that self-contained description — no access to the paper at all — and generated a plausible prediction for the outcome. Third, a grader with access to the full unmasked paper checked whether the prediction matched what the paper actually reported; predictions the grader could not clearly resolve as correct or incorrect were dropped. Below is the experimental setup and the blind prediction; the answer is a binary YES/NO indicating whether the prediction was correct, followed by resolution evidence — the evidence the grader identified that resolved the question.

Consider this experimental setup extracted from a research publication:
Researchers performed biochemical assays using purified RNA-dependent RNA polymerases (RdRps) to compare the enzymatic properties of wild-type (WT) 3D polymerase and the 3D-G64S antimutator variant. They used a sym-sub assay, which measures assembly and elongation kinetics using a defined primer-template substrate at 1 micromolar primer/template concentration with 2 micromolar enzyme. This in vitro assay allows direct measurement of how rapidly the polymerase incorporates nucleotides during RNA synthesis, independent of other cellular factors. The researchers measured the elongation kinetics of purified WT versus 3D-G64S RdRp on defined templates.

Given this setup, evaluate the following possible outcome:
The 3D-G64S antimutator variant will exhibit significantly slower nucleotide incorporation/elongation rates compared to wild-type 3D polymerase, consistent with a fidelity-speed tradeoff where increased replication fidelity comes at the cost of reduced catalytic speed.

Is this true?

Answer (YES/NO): YES